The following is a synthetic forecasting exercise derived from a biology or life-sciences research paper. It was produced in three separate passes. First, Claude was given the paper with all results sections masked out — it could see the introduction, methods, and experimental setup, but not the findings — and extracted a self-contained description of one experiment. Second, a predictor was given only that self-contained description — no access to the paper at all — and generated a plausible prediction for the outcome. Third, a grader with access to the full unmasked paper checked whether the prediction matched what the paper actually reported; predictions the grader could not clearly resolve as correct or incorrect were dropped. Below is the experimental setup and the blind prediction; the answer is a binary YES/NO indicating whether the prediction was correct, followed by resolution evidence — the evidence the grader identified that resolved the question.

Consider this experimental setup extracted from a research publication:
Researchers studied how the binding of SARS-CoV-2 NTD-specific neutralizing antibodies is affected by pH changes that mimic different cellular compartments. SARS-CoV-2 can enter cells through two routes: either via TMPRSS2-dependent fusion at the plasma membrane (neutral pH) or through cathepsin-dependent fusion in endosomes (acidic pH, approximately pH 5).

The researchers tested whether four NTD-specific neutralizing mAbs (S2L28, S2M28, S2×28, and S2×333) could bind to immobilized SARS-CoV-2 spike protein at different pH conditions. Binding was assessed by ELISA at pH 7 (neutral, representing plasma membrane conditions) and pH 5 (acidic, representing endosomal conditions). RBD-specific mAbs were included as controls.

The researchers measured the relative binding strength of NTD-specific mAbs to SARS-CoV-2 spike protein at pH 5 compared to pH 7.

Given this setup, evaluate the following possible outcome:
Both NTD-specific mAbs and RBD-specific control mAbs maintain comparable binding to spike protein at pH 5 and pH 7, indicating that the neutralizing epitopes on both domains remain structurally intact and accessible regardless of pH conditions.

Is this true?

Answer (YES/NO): NO